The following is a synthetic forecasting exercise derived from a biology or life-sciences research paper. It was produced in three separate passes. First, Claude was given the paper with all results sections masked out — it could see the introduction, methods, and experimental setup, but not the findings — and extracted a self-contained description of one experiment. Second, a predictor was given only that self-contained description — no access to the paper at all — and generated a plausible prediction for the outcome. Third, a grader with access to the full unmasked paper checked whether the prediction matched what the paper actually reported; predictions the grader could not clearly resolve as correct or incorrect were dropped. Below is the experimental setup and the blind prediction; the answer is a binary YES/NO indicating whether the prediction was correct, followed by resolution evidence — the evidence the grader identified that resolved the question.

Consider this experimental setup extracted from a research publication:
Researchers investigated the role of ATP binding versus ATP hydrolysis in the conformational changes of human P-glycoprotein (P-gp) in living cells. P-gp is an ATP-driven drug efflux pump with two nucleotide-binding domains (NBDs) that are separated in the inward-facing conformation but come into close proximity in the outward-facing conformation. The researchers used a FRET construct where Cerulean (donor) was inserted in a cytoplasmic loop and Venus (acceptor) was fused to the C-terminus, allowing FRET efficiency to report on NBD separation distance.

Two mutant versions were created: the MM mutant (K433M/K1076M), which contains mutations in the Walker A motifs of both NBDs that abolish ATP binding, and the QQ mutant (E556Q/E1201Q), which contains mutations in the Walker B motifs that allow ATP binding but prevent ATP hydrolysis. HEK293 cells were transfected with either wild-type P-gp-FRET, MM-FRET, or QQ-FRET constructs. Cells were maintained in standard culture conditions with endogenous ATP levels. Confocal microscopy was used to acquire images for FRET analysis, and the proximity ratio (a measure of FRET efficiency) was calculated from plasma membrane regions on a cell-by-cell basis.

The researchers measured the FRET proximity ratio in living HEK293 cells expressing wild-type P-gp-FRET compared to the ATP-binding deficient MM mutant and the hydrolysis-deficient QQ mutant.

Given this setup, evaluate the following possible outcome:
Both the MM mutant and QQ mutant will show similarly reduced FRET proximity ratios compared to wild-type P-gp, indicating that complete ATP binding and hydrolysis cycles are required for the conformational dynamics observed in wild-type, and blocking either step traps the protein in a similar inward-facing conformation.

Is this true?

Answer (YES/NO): NO